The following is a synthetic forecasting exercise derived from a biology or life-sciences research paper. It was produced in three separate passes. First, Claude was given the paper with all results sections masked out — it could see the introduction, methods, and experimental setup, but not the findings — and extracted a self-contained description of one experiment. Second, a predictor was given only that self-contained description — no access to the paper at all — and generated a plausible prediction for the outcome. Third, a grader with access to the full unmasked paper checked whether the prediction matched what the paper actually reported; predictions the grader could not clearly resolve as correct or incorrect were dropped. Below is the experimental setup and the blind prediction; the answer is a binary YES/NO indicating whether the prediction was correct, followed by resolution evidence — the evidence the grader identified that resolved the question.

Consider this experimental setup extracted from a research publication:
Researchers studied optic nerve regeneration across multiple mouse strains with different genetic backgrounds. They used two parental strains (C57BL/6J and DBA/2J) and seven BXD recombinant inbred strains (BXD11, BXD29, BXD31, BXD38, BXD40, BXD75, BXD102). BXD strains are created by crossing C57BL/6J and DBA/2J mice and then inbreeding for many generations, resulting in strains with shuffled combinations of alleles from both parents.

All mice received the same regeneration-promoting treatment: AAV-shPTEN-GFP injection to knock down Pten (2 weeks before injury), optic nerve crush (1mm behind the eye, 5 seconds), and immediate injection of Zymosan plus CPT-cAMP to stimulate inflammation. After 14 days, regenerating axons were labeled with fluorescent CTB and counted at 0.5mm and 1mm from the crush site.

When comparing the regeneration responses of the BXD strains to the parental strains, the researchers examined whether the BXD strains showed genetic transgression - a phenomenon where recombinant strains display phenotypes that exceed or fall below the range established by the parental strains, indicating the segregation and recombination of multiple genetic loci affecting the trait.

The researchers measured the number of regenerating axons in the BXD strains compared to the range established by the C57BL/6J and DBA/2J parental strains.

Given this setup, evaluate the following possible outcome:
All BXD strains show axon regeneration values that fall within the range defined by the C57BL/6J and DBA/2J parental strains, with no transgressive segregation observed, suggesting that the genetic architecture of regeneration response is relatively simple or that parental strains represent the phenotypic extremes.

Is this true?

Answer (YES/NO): NO